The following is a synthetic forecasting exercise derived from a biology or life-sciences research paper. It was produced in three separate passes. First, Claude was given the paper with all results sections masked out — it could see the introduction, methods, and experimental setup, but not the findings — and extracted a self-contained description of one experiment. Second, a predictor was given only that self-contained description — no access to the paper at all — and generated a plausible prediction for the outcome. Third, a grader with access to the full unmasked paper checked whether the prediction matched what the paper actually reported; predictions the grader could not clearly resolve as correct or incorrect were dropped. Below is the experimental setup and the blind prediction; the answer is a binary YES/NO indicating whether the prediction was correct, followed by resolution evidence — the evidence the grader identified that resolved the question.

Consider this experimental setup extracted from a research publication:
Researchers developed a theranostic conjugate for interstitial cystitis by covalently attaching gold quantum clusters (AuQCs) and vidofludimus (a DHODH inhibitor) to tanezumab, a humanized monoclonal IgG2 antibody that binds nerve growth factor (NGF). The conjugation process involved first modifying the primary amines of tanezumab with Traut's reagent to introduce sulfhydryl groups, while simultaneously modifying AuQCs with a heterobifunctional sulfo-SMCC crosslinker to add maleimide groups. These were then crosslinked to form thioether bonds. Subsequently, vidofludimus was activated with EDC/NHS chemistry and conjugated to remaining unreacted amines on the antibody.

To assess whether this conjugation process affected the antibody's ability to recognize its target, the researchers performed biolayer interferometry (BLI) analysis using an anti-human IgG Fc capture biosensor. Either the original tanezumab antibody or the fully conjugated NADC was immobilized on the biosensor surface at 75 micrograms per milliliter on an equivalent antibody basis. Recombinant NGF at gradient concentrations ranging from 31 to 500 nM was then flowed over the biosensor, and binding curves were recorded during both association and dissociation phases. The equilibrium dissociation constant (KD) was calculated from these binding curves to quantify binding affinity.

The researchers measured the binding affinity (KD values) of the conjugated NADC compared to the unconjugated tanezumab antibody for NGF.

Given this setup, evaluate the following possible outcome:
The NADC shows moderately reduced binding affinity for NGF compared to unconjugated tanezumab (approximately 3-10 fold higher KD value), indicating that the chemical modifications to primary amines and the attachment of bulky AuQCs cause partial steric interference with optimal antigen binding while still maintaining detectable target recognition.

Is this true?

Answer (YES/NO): NO